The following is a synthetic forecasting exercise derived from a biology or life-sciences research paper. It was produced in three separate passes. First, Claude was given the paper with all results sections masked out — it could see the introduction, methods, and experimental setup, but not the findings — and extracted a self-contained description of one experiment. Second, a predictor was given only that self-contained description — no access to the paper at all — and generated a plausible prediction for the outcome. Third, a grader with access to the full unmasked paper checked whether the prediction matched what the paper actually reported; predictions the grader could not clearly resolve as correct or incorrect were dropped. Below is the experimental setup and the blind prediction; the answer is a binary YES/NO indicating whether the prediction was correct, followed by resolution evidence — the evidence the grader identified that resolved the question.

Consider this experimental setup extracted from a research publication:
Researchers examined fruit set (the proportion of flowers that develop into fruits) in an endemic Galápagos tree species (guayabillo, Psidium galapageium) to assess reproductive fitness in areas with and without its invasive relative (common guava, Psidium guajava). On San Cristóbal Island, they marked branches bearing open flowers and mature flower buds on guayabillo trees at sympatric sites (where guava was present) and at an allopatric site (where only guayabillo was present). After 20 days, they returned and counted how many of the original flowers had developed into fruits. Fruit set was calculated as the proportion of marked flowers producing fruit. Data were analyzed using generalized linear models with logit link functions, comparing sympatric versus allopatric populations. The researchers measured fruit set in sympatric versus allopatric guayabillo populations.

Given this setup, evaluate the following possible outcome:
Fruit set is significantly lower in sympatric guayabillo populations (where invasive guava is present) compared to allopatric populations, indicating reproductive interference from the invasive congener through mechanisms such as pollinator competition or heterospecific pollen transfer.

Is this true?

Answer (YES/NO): NO